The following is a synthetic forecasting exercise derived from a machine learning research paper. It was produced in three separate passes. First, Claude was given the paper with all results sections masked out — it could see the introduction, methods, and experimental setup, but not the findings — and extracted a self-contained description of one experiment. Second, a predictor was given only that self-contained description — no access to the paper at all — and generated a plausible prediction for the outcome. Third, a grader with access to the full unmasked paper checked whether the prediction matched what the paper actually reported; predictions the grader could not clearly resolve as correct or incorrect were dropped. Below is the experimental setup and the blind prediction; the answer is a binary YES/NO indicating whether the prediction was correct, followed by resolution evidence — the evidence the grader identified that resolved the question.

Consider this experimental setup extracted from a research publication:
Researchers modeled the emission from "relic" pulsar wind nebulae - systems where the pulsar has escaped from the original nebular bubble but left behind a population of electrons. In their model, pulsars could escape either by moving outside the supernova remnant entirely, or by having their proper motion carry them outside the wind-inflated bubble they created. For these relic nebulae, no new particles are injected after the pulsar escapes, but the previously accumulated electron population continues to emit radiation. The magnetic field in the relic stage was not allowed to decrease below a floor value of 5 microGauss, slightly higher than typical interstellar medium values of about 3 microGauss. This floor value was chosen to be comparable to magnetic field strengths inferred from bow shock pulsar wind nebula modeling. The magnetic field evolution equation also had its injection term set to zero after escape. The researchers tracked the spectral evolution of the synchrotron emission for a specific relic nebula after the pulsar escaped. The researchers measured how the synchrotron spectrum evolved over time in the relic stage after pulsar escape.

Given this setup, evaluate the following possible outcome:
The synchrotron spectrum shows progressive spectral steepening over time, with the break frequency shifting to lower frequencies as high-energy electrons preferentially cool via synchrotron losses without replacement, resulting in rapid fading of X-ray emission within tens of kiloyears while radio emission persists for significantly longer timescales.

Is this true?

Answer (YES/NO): NO